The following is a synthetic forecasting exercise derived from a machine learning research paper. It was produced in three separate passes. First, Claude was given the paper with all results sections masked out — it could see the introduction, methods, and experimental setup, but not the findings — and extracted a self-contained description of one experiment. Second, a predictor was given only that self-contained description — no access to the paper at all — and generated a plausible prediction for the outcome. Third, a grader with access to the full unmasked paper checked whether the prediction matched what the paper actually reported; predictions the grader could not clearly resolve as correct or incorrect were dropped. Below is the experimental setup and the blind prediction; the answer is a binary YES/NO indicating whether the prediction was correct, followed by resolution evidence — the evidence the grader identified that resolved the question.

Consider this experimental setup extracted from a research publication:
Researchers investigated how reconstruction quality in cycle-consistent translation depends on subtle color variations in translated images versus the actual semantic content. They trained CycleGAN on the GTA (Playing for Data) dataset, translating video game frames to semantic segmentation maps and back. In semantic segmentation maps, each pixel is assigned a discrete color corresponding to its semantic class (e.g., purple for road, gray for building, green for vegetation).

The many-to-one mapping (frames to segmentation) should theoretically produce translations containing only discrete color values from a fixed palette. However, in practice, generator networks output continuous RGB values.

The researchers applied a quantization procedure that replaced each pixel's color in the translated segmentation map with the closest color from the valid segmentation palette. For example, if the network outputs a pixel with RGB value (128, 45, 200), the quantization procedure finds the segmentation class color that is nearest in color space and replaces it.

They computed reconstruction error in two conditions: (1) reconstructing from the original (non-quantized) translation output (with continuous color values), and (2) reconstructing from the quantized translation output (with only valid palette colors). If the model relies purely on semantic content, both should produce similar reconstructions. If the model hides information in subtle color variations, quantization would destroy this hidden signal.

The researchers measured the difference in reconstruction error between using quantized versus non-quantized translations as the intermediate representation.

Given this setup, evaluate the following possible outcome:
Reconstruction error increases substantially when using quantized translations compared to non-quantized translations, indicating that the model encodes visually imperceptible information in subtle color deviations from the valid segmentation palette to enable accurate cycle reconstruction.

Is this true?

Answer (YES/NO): YES